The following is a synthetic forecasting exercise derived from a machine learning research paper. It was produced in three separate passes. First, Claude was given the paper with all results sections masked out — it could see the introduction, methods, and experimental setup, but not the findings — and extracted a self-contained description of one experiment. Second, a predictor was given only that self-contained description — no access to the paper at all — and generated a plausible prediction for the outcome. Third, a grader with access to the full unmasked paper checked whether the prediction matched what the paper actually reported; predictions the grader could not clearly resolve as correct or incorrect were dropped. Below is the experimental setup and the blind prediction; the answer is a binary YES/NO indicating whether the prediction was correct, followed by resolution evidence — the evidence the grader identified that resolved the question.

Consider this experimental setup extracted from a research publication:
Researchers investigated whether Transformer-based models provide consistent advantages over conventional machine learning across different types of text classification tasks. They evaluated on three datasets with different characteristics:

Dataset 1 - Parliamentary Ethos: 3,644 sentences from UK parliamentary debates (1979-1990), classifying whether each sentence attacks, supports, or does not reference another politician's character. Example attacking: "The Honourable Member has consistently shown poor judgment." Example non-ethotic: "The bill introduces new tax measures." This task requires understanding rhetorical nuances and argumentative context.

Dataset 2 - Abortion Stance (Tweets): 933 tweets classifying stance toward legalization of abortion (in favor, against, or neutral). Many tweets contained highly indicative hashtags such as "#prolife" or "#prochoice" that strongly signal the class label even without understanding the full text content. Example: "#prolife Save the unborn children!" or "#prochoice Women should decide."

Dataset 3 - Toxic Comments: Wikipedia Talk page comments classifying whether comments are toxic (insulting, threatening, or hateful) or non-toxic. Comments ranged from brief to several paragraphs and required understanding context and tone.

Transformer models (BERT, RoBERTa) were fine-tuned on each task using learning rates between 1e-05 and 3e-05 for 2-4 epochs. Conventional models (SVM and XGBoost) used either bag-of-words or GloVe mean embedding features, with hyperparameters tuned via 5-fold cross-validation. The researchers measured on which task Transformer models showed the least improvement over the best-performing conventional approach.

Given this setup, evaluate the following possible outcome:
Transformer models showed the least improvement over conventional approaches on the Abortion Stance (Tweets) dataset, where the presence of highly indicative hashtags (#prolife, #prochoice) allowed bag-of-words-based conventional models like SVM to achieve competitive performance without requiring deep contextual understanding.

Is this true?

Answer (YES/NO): YES